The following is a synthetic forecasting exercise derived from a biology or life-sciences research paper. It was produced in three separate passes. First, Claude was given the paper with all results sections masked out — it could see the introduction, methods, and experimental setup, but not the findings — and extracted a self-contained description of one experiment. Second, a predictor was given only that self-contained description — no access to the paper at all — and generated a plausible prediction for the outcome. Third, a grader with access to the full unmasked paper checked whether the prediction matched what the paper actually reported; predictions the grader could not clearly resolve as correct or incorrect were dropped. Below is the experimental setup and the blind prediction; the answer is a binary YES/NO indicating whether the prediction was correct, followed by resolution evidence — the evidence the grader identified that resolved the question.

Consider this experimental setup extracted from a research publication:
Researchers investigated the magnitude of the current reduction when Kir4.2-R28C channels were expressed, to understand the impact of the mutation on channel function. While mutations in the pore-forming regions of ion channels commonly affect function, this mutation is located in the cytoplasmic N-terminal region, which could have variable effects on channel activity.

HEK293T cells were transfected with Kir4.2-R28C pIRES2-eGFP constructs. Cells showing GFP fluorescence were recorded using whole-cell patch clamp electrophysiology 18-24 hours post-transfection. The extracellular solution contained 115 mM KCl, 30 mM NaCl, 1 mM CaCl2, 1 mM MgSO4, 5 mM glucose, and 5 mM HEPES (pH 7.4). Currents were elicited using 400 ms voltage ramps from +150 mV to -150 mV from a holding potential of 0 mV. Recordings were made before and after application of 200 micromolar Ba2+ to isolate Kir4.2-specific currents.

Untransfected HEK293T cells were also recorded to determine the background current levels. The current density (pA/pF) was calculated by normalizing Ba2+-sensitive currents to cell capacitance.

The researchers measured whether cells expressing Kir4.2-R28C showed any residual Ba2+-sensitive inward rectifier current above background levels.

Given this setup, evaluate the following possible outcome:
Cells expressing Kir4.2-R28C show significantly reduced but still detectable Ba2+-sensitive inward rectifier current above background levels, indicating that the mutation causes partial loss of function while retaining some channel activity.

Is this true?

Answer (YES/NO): NO